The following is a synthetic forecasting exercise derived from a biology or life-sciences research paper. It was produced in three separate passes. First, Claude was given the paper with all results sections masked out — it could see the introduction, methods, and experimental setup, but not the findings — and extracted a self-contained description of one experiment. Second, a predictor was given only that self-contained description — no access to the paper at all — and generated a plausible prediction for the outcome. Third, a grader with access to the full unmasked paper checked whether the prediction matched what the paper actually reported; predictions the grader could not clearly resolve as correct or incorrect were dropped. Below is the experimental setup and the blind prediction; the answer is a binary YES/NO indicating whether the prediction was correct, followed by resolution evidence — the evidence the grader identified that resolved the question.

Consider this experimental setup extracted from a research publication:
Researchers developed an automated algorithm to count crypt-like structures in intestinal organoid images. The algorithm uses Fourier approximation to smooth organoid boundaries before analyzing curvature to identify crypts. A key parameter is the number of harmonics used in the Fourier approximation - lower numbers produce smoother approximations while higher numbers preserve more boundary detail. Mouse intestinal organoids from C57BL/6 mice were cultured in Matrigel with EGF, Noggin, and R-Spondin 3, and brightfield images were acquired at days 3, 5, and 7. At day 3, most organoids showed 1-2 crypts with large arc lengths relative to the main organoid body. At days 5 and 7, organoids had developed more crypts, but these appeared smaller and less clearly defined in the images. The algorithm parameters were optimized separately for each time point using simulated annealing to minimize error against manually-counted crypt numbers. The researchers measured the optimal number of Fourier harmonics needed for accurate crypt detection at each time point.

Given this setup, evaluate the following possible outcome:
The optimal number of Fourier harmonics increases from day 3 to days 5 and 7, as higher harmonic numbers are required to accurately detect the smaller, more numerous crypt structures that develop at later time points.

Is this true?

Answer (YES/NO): YES